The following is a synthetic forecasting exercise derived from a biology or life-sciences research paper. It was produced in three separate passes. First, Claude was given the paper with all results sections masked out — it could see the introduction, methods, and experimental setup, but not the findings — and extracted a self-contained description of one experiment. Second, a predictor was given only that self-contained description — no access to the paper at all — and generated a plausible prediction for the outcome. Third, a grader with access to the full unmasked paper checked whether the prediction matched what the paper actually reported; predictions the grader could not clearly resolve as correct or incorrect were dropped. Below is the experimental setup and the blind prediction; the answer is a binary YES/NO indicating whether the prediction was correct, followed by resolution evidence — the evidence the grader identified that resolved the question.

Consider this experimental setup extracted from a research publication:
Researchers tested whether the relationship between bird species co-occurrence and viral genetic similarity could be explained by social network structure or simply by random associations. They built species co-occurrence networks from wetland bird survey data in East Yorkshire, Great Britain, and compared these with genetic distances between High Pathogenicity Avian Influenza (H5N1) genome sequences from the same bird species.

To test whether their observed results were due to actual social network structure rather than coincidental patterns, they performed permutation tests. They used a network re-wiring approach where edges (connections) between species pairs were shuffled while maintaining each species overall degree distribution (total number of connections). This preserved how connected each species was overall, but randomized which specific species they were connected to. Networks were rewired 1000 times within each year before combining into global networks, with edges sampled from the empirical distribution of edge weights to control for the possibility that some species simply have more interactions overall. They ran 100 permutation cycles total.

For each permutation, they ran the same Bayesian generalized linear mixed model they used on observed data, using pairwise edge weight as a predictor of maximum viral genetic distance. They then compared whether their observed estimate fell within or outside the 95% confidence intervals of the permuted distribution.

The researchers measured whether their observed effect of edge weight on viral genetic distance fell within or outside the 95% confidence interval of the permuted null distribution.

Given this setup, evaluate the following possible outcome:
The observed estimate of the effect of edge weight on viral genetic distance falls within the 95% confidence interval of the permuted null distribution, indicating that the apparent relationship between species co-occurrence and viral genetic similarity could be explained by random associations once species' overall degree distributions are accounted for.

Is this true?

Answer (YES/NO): NO